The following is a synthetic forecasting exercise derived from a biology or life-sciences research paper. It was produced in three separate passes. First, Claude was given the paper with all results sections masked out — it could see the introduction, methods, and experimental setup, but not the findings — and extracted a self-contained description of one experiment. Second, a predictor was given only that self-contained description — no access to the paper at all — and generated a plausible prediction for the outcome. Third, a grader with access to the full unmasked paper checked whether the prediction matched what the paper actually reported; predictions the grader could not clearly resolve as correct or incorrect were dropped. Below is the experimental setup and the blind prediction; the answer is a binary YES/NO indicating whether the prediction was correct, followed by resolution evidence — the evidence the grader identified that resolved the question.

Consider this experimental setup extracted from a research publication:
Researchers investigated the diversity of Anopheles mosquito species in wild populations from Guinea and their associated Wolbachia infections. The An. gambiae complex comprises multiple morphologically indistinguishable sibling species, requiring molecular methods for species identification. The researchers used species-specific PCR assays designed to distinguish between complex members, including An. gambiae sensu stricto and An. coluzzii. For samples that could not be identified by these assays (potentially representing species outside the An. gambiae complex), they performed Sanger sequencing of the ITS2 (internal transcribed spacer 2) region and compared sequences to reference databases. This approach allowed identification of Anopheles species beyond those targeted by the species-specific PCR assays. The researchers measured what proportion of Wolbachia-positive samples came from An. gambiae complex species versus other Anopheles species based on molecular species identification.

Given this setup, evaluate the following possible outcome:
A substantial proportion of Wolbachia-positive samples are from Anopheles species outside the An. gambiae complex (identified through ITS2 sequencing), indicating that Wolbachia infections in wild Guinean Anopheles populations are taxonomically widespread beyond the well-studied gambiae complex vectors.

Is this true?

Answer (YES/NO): NO